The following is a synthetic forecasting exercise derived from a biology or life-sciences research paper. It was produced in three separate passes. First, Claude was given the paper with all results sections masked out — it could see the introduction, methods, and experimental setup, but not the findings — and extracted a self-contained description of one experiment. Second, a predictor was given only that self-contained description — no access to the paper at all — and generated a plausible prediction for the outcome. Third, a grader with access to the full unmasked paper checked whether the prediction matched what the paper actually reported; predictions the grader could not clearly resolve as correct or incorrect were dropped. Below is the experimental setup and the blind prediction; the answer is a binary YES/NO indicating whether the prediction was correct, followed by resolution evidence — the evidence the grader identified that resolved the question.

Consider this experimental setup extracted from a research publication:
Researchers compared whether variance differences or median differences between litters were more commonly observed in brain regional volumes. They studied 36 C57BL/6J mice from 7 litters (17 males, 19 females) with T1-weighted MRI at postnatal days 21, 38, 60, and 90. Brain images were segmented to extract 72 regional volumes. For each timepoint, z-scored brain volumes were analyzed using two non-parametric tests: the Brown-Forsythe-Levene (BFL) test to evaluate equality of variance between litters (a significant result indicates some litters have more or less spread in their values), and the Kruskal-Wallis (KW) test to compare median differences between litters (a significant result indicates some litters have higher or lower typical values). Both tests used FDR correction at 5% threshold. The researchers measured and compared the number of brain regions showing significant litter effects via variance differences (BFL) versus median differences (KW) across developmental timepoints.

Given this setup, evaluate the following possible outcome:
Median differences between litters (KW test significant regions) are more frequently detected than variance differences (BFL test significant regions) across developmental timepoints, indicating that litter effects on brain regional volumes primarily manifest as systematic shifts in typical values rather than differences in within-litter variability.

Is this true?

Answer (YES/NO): YES